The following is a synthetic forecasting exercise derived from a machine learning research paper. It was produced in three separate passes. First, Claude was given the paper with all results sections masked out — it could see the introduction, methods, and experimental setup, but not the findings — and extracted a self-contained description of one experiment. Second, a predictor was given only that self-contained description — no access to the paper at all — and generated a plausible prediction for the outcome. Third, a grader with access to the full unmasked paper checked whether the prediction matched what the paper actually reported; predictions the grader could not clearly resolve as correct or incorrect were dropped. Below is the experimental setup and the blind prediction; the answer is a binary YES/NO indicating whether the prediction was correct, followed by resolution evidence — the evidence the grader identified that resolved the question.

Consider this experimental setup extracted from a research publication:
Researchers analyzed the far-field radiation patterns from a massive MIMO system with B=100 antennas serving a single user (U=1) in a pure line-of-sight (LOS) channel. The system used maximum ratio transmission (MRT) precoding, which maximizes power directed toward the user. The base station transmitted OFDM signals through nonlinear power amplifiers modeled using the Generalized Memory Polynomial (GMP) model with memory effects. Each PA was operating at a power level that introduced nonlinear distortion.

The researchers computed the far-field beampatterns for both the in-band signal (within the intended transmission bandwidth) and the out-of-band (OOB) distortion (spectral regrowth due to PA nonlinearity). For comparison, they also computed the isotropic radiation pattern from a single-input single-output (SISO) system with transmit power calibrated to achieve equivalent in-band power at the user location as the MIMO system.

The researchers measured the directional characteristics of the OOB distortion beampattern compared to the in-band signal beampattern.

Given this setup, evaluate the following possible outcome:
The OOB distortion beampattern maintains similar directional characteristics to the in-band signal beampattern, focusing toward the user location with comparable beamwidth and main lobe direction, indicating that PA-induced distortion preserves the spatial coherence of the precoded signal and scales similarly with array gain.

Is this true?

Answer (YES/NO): YES